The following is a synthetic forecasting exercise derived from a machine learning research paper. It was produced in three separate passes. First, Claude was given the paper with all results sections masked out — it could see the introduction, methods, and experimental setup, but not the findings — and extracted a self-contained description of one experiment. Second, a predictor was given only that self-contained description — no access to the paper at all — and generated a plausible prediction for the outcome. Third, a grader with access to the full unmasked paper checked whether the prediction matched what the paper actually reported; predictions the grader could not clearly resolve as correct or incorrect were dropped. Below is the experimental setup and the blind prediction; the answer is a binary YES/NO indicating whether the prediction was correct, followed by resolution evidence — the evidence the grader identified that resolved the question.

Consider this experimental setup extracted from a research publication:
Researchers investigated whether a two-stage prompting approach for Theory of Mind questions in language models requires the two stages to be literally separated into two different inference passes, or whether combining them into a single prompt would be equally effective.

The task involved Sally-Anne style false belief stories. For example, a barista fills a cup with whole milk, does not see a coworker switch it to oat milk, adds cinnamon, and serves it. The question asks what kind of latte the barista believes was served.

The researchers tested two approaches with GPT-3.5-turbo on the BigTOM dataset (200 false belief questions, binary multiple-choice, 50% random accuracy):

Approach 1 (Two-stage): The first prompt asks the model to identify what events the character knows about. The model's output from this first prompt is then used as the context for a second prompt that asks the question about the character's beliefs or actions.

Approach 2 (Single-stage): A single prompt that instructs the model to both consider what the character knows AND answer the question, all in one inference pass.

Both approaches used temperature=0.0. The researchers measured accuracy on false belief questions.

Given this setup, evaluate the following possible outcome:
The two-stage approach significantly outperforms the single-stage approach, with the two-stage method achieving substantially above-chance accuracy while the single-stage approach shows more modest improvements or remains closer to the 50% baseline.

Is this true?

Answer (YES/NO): YES